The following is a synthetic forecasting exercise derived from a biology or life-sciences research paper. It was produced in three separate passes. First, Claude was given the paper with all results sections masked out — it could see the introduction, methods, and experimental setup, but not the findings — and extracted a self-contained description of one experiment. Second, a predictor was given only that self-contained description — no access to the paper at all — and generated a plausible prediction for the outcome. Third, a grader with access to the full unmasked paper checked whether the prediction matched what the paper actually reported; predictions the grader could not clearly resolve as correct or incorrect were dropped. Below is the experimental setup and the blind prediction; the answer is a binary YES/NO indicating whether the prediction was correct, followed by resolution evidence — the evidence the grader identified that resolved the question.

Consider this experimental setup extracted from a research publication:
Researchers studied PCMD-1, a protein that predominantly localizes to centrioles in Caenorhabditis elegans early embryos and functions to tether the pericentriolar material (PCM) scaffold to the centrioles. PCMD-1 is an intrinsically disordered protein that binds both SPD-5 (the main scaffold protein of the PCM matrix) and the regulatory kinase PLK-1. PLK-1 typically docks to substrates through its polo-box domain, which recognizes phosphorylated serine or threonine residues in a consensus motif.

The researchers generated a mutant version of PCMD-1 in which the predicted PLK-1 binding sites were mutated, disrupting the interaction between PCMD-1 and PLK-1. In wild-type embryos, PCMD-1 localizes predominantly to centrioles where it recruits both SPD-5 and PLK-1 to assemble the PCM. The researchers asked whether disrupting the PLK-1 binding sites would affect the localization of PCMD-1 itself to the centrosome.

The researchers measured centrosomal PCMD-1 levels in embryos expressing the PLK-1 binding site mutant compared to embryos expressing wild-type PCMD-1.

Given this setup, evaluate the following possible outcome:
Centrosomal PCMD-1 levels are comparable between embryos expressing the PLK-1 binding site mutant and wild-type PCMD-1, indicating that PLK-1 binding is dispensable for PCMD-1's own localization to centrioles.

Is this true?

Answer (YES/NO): NO